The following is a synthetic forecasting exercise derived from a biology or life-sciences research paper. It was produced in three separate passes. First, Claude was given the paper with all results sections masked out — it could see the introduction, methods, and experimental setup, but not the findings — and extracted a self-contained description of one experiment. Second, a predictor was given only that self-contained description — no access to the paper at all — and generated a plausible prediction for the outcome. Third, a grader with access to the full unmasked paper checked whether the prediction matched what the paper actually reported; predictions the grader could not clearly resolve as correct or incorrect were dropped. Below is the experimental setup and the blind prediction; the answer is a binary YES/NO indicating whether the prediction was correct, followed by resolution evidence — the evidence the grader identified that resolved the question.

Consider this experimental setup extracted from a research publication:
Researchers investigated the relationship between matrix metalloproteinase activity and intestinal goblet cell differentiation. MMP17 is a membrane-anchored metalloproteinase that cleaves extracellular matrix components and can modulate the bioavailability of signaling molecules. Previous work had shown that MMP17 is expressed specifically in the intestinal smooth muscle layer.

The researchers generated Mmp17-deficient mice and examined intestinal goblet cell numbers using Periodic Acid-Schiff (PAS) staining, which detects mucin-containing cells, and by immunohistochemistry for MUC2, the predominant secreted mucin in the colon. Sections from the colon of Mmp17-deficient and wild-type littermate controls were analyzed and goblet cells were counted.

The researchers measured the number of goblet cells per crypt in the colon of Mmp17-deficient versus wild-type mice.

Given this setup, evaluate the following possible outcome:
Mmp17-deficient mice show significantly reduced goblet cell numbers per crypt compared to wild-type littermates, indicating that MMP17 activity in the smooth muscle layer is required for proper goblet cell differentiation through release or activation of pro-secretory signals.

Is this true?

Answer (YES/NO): NO